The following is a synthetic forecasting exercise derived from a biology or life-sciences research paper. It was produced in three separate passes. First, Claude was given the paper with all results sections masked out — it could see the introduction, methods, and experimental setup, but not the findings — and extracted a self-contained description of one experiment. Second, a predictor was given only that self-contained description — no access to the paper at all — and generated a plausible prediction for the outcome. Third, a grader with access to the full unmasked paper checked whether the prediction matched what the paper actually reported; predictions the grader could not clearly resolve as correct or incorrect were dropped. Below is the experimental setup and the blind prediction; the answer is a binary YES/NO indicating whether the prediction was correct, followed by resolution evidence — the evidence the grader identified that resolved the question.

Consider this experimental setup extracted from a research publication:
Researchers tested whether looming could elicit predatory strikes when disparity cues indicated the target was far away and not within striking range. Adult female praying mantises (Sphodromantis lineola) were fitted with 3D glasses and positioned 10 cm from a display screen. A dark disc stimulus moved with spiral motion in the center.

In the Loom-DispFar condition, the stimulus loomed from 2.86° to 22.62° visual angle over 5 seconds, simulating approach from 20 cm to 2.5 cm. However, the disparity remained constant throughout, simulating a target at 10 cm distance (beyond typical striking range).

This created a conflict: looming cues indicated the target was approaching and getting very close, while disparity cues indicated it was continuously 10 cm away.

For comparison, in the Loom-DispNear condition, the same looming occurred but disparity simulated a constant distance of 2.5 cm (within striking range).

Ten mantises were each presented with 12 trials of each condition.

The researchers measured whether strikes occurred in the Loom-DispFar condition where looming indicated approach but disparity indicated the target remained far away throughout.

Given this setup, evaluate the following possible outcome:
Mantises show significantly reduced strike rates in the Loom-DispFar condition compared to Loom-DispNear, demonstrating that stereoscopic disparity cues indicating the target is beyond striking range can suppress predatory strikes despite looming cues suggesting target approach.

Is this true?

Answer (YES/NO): YES